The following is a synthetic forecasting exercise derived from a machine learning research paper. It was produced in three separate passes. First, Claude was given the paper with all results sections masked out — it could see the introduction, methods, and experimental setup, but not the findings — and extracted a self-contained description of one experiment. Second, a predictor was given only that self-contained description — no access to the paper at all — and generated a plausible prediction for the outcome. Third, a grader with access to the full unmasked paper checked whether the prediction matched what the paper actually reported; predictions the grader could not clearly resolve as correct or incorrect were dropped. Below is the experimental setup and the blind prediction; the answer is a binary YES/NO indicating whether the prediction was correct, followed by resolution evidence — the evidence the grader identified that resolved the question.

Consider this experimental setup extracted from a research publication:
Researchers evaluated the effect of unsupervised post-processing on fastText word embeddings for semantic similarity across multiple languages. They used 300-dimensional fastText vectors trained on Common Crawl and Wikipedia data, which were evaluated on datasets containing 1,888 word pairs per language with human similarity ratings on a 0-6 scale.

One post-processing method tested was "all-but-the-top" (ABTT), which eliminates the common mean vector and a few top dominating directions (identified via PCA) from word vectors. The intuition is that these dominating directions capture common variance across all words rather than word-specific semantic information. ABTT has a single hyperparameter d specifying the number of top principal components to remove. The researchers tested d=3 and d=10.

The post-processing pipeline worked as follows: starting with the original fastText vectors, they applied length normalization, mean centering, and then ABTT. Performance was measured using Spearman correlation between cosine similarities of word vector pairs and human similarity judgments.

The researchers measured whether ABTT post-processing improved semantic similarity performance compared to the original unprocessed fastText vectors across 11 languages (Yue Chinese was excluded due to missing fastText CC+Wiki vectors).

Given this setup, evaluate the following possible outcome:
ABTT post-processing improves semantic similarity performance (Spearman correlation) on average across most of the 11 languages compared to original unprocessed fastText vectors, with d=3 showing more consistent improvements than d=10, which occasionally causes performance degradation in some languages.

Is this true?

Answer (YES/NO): NO